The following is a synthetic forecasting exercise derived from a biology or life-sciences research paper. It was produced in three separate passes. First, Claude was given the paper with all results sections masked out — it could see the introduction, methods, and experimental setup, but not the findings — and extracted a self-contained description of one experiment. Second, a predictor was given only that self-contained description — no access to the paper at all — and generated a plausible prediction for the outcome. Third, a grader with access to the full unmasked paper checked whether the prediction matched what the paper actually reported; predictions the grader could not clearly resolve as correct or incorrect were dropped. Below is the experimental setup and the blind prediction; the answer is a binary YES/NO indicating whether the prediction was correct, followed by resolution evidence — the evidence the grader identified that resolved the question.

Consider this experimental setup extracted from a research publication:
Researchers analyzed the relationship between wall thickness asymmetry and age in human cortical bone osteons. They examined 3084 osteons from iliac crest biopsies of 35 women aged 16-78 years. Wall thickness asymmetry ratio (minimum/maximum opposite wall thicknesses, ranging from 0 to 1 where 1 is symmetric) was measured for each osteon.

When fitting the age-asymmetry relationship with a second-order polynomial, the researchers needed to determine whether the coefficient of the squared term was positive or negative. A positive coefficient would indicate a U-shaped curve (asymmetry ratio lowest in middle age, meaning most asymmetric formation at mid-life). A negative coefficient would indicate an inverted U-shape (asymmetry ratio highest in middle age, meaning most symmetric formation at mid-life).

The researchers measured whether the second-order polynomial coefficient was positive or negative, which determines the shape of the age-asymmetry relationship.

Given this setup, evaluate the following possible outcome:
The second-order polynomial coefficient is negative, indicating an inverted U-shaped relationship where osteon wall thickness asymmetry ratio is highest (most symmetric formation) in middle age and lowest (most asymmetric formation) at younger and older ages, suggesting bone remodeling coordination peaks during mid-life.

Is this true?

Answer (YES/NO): YES